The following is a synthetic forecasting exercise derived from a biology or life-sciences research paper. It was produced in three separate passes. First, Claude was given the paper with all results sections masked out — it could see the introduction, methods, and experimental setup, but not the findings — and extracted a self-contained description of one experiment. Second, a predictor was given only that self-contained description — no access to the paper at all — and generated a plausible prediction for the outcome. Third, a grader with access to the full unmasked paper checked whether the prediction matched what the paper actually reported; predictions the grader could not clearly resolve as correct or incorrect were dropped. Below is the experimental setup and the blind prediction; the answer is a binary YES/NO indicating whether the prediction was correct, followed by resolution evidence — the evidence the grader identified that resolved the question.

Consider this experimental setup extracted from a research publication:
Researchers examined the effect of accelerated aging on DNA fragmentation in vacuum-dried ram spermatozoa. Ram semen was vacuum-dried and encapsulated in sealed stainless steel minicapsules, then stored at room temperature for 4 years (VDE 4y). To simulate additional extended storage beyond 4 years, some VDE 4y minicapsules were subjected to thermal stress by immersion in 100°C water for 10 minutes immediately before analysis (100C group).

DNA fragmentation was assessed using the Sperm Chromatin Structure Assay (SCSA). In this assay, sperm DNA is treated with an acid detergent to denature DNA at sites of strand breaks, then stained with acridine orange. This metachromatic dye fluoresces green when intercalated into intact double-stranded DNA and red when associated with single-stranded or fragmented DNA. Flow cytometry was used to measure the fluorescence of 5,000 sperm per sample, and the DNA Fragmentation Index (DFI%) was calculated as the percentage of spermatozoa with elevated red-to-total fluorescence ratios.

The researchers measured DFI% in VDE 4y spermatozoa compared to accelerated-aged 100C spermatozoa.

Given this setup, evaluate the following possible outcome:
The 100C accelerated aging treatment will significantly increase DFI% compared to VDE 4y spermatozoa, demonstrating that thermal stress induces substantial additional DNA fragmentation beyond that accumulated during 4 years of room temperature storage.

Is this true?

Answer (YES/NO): NO